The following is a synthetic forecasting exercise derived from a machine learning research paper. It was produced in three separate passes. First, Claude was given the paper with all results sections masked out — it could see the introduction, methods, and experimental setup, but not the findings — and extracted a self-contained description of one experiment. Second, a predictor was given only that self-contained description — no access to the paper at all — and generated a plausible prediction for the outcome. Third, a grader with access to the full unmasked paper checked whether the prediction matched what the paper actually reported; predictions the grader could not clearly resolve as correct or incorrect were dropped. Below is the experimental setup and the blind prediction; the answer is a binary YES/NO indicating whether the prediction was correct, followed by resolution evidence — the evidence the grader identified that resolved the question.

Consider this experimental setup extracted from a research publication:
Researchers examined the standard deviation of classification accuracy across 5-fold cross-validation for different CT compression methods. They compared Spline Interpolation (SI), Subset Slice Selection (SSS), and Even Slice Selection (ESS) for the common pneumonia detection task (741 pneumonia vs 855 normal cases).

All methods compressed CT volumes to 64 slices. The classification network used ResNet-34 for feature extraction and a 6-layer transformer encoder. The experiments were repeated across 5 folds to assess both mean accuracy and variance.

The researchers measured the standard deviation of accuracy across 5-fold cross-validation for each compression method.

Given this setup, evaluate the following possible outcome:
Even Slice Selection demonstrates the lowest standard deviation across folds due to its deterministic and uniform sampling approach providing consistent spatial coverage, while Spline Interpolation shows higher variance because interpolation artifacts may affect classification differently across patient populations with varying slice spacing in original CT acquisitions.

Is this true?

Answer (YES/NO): NO